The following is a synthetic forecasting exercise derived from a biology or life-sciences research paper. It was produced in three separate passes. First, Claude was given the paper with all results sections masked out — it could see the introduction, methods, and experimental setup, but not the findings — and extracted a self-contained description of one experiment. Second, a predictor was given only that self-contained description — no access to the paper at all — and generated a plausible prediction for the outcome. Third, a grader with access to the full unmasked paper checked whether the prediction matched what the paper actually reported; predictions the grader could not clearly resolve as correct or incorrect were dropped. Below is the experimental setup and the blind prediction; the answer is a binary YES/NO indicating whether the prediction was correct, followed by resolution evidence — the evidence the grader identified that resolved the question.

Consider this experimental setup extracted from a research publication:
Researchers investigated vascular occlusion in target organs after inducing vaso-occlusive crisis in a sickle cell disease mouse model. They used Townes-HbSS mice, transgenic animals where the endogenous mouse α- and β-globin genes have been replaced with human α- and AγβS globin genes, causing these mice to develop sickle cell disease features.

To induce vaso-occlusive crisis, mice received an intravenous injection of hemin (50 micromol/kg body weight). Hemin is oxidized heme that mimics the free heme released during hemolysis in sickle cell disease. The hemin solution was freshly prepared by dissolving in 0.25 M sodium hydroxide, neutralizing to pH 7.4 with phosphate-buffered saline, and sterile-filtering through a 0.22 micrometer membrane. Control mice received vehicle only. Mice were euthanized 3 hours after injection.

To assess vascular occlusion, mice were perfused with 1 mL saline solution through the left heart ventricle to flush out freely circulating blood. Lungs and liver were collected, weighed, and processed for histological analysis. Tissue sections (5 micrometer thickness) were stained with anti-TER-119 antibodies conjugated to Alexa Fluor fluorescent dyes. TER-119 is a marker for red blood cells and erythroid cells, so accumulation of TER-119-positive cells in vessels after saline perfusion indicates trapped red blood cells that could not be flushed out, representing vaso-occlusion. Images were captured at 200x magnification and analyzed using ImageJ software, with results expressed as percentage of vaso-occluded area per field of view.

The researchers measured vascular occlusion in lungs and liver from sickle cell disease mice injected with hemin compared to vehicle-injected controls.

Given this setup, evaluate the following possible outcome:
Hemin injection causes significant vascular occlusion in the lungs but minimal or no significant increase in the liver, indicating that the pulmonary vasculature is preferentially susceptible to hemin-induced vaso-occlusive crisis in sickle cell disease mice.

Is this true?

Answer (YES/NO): NO